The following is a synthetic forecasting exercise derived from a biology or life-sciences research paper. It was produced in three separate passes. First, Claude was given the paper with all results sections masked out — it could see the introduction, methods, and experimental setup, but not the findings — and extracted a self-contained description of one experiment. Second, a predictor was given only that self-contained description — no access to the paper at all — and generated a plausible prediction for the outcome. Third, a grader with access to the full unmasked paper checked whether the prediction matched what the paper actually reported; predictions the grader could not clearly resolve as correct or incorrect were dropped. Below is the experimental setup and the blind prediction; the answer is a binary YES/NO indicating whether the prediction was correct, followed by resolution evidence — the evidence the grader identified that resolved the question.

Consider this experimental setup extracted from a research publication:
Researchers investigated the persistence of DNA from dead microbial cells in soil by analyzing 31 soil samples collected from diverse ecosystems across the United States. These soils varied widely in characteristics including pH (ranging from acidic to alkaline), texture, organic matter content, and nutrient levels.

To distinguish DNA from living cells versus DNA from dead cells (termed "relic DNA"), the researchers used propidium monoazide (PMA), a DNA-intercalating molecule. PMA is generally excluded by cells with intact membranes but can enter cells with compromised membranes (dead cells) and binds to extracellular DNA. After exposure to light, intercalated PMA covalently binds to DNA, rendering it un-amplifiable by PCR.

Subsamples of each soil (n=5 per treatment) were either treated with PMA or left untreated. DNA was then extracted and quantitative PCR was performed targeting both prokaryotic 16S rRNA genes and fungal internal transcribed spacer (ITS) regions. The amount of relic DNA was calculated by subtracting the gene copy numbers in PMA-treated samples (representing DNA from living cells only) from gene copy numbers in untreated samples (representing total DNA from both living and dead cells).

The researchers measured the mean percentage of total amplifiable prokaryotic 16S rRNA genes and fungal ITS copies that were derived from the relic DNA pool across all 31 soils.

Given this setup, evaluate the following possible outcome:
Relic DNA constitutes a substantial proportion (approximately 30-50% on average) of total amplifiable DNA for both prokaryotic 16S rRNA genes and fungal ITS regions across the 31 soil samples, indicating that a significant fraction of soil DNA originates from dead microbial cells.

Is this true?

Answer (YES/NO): YES